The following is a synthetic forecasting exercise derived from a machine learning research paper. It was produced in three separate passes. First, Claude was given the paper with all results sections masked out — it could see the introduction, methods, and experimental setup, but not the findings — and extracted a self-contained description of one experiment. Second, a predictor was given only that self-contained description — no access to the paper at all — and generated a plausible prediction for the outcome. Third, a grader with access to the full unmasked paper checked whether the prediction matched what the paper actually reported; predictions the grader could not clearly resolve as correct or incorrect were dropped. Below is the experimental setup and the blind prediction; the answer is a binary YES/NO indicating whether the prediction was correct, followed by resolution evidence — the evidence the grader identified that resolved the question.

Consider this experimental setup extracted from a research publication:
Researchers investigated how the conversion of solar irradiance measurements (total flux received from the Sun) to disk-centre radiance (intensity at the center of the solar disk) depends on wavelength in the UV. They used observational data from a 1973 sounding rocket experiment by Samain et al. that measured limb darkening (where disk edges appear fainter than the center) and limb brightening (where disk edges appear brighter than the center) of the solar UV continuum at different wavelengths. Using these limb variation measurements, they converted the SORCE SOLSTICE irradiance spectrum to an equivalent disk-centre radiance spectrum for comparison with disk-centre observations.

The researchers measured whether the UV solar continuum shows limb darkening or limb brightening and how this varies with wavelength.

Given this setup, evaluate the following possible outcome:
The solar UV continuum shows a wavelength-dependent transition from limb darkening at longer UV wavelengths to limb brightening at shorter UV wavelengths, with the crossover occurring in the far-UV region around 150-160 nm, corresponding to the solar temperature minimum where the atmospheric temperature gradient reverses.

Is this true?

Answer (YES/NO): YES